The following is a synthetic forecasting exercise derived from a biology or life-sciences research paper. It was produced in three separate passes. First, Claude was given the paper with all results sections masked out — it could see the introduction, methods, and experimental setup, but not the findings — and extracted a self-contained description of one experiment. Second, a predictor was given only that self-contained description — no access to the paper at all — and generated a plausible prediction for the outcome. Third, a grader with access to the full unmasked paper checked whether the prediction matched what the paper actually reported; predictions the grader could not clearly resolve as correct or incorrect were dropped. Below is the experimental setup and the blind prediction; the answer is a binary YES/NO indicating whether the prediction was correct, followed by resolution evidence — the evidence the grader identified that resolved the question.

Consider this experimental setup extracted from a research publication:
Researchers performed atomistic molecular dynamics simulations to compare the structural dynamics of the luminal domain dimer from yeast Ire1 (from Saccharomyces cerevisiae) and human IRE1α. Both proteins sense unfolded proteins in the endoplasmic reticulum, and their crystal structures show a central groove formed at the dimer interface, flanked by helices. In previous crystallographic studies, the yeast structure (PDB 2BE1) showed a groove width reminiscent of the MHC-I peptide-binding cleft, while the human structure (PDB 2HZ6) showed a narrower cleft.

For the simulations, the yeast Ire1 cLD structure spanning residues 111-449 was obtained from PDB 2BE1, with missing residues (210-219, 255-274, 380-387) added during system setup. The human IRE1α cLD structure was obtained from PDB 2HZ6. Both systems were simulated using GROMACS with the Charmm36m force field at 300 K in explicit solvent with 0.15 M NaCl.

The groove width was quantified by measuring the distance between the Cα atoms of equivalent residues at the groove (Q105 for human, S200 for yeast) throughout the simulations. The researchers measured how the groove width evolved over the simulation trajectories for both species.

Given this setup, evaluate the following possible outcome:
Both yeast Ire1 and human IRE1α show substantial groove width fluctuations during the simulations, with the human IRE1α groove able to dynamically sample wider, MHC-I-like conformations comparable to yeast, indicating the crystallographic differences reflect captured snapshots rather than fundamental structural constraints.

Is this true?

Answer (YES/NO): NO